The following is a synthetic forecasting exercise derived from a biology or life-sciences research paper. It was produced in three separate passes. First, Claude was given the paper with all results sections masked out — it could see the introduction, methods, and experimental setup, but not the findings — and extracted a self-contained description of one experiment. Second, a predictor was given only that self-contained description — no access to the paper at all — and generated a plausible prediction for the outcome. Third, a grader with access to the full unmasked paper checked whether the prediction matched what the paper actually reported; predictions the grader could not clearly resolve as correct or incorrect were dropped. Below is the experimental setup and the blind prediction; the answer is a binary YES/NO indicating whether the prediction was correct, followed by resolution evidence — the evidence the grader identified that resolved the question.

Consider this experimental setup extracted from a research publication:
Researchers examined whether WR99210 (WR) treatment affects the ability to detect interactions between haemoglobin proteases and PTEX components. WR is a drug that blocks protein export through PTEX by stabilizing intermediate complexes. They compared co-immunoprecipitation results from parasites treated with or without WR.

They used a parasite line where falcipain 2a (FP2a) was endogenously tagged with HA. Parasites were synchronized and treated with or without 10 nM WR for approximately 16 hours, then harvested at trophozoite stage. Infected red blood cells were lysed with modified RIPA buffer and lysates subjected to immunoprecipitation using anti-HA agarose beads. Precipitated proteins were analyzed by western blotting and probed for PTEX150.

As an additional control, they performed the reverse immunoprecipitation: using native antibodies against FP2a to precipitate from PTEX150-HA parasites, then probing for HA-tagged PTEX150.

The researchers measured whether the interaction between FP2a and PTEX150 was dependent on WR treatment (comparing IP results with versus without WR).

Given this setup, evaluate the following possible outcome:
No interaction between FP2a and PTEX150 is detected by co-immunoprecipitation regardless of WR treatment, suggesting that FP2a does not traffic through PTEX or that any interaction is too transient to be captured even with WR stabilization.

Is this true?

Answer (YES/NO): NO